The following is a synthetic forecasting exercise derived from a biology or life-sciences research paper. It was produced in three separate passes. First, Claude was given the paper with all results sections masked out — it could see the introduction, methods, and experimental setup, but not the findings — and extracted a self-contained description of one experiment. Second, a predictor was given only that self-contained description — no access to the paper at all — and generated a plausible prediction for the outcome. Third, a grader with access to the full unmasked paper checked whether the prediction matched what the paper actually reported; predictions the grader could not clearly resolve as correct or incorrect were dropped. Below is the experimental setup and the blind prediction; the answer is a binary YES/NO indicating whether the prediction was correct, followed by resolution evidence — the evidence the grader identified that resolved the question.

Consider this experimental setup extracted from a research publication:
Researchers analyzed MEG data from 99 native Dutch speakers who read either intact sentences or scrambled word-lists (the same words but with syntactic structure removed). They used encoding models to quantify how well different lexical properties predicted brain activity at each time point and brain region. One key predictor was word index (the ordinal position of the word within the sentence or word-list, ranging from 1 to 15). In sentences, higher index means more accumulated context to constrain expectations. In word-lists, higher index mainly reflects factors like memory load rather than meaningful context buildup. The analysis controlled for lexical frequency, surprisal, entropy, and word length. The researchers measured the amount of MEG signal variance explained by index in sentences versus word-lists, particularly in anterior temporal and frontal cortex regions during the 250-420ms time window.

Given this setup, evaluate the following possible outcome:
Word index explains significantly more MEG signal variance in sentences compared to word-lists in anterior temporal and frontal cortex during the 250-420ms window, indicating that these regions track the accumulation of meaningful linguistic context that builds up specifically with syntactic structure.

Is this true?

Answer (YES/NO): YES